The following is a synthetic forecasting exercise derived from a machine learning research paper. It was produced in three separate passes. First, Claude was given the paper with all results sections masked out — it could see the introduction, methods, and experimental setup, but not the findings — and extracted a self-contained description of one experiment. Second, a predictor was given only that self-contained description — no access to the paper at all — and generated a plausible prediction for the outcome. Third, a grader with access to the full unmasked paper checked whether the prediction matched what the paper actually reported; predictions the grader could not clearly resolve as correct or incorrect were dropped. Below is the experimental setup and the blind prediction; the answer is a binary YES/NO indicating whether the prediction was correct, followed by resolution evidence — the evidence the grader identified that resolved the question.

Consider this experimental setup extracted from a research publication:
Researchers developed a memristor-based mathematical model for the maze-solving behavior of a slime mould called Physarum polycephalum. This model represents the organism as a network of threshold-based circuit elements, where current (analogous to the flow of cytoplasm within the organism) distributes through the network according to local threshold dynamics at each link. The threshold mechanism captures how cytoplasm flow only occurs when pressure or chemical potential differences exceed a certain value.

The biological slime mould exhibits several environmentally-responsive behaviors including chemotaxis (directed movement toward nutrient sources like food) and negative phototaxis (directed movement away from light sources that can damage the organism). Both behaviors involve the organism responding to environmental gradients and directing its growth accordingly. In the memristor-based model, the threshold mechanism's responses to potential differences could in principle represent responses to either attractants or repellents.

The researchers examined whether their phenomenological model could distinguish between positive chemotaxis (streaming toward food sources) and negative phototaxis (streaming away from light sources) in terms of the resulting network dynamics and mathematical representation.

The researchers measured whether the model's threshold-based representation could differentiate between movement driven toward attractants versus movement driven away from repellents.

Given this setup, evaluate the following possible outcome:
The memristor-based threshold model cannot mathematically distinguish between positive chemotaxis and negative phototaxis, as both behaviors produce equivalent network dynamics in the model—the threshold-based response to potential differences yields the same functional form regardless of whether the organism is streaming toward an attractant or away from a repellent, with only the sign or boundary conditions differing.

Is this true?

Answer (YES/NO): YES